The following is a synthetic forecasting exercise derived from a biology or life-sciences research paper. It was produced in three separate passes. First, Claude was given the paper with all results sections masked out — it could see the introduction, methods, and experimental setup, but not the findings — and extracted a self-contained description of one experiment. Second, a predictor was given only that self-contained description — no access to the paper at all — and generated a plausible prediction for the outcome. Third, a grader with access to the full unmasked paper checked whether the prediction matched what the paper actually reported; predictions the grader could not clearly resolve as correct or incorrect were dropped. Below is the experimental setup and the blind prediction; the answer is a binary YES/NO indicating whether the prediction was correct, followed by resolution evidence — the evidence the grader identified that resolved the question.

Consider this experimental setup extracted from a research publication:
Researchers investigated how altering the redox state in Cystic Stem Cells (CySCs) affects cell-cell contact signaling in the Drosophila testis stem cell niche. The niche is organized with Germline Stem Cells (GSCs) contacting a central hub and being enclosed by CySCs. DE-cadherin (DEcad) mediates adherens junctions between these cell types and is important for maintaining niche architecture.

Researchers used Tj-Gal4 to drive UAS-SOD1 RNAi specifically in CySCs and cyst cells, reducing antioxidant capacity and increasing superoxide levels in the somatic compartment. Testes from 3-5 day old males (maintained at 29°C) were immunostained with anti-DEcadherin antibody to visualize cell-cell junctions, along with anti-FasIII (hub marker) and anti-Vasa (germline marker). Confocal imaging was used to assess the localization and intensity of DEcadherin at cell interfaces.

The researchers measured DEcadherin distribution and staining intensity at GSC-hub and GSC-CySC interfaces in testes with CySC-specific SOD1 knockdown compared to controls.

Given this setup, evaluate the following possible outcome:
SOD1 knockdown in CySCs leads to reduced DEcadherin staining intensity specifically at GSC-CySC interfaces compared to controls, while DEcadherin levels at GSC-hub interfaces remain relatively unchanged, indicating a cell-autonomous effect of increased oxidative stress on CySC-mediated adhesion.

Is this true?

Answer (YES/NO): NO